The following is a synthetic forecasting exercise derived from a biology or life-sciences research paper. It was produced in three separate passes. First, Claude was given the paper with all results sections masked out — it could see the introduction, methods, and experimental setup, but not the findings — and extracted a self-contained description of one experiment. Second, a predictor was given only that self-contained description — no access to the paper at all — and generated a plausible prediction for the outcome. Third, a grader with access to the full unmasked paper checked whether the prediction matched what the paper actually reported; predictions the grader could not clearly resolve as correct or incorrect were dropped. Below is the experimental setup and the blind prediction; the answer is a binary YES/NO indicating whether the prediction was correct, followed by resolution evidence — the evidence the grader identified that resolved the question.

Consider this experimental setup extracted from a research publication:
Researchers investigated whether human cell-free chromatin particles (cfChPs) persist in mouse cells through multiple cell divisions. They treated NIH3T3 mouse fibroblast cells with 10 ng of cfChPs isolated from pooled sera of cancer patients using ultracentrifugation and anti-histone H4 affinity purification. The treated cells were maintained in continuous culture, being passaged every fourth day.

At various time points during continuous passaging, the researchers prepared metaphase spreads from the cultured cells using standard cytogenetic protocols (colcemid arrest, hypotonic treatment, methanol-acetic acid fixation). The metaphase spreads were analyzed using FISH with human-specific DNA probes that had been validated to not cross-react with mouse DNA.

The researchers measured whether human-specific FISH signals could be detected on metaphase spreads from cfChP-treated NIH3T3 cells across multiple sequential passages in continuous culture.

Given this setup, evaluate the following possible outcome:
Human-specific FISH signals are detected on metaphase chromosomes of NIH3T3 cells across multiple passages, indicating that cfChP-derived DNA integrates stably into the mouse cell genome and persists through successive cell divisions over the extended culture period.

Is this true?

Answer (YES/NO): YES